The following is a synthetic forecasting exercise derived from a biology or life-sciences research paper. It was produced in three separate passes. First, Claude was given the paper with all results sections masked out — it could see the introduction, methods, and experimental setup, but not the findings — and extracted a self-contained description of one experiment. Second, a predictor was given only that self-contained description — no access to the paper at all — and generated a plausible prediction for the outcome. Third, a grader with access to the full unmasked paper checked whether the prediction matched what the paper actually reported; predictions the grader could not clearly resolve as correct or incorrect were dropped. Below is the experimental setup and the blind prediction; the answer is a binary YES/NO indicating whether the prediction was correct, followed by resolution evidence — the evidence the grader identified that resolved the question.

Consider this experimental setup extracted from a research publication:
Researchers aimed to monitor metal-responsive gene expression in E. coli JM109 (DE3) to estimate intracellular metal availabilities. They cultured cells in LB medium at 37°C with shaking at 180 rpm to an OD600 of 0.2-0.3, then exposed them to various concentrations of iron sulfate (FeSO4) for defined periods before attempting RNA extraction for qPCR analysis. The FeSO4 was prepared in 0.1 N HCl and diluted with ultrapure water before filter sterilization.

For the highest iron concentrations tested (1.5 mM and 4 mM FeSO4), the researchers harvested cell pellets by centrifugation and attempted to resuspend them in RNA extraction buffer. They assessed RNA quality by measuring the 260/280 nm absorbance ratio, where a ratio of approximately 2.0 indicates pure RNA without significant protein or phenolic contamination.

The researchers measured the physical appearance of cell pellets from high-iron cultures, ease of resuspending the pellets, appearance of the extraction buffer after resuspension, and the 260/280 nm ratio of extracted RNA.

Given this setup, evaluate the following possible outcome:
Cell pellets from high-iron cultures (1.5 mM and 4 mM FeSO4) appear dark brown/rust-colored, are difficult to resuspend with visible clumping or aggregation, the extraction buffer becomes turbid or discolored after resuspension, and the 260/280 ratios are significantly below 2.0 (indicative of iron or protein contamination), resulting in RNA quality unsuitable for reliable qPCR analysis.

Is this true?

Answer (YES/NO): YES